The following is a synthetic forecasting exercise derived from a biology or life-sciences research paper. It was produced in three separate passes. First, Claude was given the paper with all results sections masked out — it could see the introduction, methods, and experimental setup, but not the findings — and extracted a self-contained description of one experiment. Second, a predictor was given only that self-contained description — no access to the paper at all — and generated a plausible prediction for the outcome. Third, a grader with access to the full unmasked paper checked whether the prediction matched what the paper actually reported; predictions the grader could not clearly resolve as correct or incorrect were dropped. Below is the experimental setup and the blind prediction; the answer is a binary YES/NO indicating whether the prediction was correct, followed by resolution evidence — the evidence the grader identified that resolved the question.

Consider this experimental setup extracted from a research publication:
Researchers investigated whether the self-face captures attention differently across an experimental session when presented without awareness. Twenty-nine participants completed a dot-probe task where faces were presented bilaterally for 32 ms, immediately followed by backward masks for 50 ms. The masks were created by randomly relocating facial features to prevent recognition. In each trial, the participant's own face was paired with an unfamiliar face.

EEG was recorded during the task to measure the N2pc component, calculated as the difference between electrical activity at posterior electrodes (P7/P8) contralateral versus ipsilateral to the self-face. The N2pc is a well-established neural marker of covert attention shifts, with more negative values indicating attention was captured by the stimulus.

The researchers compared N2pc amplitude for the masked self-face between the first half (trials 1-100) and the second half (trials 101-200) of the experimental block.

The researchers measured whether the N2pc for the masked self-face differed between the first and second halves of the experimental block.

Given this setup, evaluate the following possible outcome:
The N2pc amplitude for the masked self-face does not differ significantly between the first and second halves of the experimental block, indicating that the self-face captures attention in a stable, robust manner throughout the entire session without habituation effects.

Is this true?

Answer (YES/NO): YES